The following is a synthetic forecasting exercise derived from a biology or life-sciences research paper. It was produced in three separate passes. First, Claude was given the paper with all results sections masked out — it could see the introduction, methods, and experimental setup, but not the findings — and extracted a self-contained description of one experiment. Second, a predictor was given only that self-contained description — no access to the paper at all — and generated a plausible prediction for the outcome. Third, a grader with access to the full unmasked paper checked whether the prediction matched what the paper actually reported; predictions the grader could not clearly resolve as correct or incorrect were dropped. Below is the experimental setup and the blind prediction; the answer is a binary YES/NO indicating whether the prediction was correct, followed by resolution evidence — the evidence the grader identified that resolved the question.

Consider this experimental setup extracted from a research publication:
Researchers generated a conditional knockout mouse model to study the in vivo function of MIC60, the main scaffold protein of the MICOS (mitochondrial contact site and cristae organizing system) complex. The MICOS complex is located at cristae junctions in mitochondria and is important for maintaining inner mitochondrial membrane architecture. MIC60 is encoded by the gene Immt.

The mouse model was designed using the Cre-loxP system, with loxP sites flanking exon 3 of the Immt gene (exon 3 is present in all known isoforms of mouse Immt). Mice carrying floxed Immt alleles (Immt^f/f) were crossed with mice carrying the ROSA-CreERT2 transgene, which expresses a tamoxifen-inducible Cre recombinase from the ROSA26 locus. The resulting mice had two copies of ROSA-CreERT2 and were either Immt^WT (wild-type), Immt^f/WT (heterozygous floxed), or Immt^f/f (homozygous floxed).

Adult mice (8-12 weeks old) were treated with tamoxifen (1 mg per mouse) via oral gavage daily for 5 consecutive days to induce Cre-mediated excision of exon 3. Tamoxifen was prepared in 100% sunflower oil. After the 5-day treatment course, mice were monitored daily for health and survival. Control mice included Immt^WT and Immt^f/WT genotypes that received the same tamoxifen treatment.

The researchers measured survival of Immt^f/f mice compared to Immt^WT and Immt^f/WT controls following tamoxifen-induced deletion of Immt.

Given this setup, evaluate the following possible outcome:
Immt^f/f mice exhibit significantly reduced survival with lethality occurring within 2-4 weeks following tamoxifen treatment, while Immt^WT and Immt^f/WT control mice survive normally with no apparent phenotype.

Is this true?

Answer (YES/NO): NO